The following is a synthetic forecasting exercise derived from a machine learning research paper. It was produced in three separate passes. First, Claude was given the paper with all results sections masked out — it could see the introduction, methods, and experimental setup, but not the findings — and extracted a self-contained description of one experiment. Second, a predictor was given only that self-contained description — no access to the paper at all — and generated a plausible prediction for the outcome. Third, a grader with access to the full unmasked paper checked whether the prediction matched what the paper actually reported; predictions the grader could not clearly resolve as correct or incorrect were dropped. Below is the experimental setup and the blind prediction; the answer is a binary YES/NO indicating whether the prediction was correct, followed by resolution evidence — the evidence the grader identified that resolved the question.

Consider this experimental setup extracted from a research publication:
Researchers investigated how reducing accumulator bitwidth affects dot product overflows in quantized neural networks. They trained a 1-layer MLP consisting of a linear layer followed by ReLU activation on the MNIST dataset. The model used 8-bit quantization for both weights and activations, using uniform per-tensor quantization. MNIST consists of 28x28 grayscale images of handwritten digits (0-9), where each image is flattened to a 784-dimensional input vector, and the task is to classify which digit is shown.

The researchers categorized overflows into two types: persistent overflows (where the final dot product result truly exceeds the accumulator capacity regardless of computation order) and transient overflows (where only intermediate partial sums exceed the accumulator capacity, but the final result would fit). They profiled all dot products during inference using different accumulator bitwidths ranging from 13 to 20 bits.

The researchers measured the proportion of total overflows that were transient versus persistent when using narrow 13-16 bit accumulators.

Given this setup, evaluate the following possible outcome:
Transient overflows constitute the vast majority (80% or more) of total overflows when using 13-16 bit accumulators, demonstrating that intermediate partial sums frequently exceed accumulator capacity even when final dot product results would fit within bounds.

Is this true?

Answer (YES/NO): NO